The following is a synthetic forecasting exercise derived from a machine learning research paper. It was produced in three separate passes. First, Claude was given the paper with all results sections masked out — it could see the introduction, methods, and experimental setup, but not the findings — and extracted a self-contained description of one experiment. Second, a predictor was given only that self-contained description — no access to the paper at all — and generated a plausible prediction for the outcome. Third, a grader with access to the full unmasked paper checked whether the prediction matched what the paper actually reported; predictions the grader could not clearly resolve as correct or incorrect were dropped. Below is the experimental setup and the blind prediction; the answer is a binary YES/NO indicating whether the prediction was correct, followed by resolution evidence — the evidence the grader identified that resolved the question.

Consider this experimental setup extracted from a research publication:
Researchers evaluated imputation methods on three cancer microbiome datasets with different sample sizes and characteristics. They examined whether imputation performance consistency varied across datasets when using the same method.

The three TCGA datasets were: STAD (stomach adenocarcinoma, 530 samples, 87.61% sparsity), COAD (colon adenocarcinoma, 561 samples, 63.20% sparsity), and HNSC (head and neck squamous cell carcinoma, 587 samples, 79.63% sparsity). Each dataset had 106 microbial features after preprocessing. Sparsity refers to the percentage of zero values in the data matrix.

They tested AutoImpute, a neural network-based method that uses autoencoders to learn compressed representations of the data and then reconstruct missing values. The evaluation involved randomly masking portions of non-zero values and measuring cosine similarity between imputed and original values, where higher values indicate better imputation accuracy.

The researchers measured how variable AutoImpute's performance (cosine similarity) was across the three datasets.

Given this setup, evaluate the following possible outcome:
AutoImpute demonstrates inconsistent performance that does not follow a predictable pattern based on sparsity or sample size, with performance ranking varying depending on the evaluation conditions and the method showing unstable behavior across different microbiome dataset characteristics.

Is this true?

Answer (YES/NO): YES